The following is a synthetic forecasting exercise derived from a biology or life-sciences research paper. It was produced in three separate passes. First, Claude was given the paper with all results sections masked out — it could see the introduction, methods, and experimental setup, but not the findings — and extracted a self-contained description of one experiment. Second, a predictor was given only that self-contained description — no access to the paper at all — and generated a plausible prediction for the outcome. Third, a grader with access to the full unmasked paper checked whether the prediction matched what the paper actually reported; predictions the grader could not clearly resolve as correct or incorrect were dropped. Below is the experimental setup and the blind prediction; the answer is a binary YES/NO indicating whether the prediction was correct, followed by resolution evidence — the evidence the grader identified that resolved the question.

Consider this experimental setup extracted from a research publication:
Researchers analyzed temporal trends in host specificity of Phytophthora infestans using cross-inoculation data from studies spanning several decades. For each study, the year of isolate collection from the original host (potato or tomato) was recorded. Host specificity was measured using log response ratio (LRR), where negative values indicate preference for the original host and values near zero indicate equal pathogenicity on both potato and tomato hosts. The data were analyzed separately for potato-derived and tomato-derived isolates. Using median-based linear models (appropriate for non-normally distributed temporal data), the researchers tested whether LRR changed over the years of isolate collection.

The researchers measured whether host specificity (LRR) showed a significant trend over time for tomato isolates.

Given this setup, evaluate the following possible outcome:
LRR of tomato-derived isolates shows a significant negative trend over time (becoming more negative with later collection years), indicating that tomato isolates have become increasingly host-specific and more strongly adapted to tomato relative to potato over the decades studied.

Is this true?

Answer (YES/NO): NO